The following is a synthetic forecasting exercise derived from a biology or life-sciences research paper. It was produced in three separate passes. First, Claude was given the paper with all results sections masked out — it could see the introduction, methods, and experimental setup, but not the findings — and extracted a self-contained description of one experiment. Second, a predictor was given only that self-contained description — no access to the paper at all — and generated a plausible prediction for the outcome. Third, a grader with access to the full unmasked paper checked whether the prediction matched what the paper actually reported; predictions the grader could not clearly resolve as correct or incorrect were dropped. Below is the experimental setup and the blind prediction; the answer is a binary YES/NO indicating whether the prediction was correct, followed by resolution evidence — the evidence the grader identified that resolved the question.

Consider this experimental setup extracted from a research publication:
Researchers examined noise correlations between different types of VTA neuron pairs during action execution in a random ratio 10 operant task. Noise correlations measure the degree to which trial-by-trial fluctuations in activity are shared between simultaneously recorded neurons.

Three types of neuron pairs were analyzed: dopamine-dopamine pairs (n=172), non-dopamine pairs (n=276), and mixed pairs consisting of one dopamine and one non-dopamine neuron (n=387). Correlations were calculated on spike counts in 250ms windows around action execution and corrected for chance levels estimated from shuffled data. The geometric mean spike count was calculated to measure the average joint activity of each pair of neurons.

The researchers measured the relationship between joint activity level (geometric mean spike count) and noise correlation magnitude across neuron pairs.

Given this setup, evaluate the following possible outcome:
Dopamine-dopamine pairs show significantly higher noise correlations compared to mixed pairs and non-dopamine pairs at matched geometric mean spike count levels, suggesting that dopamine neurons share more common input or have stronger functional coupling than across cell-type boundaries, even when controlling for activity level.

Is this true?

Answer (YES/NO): NO